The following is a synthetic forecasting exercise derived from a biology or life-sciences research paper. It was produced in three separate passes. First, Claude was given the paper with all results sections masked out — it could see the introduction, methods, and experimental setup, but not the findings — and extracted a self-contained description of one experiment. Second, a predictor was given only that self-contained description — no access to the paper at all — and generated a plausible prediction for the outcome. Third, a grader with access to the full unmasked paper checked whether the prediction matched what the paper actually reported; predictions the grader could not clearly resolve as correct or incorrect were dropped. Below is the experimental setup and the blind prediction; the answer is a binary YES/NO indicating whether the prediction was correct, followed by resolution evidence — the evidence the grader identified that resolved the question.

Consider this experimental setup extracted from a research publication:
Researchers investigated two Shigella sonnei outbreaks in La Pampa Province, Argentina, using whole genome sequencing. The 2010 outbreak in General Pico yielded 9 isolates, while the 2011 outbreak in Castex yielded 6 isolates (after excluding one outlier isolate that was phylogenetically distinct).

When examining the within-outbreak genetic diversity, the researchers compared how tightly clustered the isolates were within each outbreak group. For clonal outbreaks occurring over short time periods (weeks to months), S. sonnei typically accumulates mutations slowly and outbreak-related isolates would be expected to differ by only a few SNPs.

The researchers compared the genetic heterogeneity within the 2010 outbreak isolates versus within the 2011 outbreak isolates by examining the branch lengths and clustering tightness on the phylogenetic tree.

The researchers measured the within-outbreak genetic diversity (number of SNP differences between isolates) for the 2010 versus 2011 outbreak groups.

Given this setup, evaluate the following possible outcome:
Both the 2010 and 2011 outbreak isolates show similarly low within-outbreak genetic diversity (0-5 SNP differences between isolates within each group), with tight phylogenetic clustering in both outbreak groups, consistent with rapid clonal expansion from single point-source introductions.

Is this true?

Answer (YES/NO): NO